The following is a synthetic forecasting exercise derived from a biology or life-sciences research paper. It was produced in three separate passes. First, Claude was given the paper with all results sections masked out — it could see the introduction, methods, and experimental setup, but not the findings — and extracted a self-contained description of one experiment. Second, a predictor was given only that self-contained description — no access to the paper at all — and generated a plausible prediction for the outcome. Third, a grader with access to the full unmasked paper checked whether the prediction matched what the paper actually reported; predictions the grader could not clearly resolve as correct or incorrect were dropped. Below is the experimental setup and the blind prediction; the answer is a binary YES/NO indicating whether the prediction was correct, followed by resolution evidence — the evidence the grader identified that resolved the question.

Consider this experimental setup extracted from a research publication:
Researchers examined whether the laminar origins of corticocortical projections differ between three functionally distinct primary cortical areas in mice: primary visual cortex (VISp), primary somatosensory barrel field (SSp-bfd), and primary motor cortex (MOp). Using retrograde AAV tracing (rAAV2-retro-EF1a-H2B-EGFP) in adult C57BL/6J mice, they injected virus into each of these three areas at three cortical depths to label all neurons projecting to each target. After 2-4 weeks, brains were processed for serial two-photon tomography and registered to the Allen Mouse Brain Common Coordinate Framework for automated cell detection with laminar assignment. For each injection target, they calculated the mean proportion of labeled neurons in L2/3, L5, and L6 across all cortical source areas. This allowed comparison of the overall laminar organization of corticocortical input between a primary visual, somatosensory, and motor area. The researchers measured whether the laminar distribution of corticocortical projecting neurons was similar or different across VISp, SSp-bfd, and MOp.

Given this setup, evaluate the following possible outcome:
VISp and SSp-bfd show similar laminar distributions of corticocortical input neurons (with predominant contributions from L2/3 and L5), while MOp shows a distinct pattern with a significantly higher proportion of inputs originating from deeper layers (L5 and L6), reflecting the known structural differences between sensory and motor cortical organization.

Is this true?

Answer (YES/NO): NO